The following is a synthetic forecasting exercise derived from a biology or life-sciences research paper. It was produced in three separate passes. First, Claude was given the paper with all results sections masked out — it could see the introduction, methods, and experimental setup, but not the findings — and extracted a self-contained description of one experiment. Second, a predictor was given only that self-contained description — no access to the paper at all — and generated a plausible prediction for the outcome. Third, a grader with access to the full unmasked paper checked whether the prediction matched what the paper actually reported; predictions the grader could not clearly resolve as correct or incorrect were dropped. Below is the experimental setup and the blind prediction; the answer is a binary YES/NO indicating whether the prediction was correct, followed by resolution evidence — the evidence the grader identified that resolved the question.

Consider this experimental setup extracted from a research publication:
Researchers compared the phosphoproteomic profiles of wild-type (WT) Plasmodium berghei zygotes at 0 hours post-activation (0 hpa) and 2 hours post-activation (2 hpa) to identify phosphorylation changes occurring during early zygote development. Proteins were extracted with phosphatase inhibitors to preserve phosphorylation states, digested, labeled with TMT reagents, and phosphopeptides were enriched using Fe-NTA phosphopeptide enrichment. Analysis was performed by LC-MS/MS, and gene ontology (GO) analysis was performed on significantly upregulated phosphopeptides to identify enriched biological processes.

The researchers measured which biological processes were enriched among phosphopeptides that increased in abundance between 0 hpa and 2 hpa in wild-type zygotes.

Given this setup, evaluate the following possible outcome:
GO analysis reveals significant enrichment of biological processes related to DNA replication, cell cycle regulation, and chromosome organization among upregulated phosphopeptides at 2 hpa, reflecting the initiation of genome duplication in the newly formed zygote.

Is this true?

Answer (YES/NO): NO